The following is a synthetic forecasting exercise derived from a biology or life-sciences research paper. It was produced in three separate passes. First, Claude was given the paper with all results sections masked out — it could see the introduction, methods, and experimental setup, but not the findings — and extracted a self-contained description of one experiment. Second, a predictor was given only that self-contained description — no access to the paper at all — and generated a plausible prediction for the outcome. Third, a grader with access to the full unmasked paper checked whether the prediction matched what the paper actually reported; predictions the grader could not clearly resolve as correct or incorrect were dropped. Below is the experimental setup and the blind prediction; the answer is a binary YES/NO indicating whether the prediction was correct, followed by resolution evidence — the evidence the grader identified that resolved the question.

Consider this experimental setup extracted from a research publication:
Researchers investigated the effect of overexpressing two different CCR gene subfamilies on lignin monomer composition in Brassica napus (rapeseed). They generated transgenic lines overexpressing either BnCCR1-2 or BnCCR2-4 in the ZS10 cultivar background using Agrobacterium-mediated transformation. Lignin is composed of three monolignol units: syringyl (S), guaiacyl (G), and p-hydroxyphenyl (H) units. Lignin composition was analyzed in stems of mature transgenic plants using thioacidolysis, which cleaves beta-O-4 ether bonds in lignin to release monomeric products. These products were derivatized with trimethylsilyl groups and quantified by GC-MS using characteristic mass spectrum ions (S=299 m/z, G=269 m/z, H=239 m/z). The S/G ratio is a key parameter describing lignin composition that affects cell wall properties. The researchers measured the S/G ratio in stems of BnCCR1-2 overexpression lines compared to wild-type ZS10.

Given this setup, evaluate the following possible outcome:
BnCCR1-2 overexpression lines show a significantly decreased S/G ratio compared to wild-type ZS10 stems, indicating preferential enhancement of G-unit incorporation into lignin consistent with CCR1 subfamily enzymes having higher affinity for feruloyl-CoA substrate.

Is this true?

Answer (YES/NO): NO